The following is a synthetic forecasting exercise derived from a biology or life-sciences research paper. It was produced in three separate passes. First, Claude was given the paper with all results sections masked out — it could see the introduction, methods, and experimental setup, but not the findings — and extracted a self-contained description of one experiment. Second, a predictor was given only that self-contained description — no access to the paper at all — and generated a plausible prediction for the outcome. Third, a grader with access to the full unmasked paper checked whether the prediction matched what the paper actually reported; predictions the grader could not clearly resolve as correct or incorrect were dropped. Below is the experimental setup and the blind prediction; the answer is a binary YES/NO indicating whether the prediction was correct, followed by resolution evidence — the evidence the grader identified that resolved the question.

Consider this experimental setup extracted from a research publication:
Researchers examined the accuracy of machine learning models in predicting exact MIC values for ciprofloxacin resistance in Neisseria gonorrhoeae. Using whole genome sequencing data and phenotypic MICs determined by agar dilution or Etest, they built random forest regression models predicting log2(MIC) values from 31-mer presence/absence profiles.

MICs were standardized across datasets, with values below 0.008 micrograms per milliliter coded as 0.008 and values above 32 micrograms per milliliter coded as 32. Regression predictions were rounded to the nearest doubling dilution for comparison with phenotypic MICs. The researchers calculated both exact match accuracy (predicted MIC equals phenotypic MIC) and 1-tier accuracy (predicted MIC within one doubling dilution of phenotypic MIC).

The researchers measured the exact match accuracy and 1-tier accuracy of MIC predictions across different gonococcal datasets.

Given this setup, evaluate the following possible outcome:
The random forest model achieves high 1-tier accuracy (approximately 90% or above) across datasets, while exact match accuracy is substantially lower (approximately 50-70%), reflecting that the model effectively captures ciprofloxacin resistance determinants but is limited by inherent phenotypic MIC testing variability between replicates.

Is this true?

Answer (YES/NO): NO